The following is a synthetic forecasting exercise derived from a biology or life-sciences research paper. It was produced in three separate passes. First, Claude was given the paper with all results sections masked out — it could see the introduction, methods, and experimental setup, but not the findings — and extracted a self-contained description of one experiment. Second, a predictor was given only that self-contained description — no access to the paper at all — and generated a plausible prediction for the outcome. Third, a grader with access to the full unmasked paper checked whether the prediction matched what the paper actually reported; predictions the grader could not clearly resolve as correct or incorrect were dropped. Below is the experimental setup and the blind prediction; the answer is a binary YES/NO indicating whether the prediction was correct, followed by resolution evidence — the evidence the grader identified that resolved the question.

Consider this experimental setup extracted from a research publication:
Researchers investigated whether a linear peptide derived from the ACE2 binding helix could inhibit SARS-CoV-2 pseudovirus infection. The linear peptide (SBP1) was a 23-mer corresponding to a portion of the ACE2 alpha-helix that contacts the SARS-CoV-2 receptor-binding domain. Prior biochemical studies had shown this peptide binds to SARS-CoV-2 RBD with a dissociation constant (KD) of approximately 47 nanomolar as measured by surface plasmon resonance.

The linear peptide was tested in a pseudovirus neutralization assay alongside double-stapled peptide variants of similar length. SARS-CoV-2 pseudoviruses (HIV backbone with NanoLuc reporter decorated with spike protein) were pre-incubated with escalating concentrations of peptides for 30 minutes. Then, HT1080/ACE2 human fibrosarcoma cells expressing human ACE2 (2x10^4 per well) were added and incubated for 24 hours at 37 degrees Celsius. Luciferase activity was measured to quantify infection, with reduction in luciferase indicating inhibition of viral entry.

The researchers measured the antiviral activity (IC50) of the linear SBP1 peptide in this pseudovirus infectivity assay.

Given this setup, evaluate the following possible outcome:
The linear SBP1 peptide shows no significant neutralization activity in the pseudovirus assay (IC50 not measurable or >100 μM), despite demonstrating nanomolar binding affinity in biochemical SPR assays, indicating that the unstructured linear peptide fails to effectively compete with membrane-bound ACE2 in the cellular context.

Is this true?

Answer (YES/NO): YES